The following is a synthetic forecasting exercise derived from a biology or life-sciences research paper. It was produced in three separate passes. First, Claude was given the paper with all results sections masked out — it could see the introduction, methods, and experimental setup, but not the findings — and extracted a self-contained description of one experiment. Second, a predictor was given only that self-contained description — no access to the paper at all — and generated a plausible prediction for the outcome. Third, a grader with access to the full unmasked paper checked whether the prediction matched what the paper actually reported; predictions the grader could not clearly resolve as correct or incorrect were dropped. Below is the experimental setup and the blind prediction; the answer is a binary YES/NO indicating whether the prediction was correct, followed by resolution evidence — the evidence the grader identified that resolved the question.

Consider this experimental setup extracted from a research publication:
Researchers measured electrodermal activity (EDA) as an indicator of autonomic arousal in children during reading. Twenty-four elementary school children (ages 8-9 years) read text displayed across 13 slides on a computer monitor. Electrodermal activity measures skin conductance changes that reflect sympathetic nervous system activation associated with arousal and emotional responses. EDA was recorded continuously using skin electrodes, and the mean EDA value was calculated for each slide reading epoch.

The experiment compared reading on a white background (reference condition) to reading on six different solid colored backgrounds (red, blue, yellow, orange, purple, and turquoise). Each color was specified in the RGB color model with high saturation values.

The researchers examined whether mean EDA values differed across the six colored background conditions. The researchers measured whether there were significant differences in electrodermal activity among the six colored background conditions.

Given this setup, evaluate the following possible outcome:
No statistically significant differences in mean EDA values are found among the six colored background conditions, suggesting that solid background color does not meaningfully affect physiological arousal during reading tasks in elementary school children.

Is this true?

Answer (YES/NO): YES